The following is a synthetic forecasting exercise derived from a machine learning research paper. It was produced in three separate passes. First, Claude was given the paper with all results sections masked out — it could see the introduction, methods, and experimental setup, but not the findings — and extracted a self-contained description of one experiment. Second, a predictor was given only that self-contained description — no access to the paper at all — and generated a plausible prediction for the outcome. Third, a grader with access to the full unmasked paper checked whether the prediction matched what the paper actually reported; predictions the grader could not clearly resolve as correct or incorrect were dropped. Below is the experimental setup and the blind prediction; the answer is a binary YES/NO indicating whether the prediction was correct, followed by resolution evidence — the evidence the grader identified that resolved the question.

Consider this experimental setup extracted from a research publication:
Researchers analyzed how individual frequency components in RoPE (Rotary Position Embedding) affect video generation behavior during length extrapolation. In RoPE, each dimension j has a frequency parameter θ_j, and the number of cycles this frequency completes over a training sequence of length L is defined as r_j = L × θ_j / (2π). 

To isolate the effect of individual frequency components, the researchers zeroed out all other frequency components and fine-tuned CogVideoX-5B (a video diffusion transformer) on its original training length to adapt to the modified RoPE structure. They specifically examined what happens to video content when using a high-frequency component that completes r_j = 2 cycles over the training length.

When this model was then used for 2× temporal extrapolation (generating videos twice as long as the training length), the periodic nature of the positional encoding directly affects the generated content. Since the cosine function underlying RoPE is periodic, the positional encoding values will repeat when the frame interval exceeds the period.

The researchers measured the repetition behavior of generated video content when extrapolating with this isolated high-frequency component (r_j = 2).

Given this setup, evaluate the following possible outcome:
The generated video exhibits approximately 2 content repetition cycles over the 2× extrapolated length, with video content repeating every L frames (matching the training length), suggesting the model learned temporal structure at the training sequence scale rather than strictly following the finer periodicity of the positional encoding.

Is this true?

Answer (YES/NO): NO